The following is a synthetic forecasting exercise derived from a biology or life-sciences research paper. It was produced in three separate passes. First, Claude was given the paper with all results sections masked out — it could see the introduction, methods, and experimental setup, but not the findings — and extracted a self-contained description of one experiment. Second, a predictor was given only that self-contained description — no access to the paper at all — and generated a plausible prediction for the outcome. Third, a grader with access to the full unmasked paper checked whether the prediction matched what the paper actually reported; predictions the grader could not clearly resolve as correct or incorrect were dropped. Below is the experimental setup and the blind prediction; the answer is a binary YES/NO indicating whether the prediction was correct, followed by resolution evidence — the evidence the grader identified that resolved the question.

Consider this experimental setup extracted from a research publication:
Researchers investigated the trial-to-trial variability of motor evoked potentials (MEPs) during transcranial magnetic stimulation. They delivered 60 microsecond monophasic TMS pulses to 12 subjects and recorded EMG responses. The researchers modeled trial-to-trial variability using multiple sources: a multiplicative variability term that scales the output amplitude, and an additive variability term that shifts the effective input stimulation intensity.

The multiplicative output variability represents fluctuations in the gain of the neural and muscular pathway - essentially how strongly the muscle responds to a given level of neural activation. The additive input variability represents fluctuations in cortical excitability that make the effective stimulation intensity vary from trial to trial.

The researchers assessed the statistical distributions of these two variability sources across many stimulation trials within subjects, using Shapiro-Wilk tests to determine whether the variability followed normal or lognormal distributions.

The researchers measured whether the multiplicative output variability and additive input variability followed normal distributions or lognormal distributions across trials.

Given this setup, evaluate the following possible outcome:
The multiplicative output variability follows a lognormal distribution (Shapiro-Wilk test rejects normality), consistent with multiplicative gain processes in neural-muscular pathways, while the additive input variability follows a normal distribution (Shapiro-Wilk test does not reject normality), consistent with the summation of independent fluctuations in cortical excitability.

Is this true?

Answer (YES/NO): NO